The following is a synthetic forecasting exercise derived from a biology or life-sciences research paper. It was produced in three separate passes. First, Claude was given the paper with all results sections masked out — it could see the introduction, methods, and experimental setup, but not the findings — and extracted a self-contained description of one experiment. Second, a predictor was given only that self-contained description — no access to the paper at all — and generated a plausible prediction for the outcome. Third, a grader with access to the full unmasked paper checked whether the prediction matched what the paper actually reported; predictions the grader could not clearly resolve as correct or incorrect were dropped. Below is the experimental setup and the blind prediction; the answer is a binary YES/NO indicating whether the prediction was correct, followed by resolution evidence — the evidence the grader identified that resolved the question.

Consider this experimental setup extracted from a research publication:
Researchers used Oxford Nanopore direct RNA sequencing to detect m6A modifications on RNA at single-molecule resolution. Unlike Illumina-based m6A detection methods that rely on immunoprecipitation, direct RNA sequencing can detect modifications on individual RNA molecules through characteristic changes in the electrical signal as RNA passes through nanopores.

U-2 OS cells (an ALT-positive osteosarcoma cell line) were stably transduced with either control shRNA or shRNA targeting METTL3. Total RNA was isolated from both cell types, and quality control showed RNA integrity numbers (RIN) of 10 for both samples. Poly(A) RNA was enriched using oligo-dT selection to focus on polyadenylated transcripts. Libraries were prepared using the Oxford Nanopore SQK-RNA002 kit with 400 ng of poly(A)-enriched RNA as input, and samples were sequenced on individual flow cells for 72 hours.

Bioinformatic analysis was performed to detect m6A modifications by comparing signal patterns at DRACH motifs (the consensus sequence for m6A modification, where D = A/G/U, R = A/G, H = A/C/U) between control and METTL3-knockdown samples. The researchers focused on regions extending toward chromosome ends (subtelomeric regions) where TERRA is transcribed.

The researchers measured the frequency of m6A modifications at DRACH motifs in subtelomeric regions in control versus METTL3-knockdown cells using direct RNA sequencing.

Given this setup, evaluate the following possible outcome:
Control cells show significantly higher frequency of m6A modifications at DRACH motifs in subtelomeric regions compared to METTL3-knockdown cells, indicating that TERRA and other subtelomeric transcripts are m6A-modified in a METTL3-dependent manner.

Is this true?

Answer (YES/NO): YES